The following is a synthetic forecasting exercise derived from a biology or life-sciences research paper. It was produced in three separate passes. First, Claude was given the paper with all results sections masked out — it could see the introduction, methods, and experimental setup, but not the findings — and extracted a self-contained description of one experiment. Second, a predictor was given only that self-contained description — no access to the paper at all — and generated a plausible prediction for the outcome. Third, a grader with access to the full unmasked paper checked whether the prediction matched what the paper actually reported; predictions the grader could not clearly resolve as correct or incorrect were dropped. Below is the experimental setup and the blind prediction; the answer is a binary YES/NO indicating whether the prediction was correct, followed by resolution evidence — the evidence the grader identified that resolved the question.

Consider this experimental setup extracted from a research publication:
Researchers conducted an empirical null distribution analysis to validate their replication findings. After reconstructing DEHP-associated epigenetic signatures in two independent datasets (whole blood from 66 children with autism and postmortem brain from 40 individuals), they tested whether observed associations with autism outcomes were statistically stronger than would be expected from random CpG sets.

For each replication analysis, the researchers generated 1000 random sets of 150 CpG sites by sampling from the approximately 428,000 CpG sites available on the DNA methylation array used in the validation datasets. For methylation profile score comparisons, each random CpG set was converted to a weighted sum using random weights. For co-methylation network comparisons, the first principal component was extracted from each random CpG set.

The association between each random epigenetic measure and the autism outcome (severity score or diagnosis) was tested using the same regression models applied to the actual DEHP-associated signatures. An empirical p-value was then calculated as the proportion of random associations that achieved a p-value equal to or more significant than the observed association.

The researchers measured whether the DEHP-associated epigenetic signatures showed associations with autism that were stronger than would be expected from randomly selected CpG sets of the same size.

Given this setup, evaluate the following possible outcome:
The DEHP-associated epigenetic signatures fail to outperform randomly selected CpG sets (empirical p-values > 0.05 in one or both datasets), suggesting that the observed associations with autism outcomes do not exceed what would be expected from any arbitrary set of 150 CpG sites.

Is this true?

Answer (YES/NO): NO